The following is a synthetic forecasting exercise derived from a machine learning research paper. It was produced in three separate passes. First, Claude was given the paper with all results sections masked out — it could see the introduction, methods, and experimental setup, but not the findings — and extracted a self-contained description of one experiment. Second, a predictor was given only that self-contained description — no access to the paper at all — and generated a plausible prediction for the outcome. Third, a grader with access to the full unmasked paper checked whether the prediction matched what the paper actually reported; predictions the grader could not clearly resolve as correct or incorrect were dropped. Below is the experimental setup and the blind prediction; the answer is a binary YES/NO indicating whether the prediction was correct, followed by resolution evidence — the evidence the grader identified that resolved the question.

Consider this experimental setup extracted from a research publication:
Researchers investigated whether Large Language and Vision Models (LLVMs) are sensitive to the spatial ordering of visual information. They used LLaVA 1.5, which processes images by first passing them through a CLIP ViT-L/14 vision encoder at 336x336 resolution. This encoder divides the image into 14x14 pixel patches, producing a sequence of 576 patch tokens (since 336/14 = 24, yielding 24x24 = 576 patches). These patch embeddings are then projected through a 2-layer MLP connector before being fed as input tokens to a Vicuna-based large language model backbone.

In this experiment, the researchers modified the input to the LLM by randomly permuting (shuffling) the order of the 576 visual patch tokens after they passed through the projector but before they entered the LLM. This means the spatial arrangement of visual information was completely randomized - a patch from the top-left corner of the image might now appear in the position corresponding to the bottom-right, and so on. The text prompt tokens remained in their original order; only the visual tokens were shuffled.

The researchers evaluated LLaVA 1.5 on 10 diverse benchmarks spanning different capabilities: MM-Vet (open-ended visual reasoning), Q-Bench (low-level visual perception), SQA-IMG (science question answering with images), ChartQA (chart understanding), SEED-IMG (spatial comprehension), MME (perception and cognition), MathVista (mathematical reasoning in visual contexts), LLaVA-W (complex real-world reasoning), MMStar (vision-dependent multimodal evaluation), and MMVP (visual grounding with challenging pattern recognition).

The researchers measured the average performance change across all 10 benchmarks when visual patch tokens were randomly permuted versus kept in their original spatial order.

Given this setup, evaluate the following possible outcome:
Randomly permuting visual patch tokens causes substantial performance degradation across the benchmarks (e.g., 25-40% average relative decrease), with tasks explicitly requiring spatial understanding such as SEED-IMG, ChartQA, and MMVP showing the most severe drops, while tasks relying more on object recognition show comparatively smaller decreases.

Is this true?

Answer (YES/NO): NO